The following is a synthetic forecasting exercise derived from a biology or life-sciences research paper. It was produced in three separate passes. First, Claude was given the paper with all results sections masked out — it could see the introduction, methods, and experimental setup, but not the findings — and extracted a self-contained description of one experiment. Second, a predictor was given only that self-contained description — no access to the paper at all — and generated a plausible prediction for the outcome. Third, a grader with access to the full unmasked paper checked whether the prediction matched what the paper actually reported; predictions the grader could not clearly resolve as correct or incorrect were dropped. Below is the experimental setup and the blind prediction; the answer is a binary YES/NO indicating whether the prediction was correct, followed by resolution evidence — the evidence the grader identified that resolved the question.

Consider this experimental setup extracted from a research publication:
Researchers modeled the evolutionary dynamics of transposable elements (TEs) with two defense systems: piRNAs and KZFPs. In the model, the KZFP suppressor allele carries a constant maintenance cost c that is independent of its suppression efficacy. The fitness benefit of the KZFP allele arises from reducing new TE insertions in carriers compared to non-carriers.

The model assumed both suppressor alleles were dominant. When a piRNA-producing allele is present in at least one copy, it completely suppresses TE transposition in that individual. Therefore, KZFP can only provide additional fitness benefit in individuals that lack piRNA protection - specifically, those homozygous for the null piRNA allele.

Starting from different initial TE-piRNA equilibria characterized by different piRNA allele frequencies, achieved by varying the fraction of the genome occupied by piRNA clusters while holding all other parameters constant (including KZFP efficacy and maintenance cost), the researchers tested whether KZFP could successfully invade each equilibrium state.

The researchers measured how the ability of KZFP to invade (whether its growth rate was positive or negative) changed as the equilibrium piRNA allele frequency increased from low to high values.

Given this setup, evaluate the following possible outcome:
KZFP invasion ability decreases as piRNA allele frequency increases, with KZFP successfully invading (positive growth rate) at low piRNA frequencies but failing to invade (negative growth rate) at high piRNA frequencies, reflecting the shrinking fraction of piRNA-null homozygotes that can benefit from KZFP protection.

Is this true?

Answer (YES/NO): YES